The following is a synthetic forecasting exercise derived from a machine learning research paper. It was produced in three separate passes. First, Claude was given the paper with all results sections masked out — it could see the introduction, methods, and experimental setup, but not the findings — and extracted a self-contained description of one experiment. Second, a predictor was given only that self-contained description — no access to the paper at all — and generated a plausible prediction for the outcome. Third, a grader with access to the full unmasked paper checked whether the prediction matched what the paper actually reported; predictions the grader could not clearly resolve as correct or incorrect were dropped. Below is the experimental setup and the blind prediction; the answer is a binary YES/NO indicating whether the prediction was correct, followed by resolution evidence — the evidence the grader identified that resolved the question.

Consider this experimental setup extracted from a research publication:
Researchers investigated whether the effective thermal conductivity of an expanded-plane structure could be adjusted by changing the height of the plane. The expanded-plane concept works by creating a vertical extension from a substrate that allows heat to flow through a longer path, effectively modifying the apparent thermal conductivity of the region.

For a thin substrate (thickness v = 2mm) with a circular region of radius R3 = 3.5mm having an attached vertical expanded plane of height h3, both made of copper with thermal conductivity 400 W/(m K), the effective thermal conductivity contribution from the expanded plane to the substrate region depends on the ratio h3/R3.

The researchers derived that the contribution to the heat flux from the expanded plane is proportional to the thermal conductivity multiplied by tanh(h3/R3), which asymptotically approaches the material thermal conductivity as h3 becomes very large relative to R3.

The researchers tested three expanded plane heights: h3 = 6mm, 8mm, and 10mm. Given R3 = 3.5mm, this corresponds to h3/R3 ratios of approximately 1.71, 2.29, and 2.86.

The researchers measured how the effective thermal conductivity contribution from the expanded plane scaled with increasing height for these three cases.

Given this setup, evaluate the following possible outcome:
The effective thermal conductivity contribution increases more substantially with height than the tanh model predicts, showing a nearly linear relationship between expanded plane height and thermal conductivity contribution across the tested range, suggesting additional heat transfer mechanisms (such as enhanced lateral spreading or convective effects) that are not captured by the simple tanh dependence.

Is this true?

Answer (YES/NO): NO